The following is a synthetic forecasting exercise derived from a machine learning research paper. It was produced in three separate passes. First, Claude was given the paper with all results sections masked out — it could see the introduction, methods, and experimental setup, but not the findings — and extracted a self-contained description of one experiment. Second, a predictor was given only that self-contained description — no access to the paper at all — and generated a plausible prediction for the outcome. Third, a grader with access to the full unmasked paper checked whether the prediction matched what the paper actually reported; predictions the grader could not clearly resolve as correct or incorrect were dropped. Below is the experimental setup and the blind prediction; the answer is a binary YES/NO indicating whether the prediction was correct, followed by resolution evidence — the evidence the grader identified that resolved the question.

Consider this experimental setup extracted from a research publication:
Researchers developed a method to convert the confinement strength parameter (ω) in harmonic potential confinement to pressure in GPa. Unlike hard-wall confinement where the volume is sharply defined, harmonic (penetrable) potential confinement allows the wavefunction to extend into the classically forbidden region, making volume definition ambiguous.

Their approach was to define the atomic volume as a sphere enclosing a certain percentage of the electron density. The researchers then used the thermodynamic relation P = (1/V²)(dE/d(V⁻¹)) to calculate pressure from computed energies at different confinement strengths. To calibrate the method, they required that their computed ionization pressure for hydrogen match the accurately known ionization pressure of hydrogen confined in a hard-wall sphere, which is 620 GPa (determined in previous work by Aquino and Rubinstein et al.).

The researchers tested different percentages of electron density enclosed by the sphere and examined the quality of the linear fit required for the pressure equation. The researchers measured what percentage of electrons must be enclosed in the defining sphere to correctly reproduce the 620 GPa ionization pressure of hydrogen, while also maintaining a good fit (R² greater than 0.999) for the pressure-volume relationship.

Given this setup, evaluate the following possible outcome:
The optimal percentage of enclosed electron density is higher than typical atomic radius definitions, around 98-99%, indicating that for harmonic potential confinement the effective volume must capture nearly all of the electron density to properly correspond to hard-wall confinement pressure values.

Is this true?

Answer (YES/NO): NO